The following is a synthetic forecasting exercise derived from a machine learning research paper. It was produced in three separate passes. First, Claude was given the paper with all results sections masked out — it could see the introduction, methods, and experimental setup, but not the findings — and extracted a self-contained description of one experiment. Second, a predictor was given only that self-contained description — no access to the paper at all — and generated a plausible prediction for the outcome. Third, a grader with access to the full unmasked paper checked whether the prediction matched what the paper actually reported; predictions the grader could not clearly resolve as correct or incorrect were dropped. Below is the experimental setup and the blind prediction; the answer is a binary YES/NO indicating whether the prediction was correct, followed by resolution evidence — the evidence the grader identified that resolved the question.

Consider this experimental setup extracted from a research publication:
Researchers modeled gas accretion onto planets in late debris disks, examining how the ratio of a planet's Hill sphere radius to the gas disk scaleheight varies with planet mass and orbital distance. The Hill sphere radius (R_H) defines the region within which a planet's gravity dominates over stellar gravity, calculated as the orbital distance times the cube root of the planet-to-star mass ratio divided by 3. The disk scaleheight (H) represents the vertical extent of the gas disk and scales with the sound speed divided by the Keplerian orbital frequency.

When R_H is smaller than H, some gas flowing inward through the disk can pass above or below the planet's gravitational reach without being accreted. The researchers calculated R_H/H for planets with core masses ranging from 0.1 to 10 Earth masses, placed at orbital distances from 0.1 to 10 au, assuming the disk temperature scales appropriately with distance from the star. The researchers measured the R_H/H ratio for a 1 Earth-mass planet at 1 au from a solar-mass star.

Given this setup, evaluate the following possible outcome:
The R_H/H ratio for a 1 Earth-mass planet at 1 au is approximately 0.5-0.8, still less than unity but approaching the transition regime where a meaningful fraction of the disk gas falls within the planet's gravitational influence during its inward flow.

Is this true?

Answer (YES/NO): NO